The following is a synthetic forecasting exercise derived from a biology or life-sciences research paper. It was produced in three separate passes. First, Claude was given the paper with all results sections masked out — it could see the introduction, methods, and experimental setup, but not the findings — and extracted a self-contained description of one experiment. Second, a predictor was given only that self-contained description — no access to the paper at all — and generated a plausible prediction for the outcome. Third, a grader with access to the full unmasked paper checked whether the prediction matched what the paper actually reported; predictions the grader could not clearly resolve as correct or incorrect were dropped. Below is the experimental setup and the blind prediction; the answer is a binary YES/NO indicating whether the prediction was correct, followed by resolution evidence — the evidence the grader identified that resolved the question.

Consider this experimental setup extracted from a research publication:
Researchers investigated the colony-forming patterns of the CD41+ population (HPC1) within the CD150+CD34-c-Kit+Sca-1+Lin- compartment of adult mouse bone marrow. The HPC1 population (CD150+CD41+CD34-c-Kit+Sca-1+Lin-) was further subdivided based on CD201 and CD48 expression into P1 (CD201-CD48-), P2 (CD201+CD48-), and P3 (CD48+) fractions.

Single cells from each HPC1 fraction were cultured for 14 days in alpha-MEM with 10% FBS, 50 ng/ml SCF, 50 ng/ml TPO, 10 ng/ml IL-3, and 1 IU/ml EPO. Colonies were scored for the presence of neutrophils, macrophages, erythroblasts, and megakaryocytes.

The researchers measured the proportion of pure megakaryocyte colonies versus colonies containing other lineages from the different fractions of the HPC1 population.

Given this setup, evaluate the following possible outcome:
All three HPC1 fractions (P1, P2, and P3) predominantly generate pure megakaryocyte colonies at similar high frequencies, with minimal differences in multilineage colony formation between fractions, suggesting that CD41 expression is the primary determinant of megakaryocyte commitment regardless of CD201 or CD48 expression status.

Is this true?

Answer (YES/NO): NO